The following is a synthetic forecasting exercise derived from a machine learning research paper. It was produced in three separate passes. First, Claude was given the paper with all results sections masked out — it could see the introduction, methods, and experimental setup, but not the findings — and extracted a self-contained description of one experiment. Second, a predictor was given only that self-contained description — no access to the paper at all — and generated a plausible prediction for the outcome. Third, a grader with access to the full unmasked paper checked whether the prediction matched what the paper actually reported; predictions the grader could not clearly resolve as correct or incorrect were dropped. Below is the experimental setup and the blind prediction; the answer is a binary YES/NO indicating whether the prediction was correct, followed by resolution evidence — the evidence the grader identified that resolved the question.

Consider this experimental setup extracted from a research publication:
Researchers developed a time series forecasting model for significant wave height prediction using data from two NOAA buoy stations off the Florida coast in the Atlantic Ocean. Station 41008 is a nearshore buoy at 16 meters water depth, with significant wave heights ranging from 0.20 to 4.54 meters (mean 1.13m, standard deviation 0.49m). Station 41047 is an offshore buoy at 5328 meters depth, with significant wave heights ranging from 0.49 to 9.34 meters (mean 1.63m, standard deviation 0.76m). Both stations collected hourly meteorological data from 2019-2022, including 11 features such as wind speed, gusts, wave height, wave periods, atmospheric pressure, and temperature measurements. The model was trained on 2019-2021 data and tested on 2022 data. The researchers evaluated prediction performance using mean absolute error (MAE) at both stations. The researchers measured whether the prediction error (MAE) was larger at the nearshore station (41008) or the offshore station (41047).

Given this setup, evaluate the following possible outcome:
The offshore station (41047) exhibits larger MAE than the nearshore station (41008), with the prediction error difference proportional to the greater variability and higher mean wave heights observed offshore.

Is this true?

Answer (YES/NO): NO